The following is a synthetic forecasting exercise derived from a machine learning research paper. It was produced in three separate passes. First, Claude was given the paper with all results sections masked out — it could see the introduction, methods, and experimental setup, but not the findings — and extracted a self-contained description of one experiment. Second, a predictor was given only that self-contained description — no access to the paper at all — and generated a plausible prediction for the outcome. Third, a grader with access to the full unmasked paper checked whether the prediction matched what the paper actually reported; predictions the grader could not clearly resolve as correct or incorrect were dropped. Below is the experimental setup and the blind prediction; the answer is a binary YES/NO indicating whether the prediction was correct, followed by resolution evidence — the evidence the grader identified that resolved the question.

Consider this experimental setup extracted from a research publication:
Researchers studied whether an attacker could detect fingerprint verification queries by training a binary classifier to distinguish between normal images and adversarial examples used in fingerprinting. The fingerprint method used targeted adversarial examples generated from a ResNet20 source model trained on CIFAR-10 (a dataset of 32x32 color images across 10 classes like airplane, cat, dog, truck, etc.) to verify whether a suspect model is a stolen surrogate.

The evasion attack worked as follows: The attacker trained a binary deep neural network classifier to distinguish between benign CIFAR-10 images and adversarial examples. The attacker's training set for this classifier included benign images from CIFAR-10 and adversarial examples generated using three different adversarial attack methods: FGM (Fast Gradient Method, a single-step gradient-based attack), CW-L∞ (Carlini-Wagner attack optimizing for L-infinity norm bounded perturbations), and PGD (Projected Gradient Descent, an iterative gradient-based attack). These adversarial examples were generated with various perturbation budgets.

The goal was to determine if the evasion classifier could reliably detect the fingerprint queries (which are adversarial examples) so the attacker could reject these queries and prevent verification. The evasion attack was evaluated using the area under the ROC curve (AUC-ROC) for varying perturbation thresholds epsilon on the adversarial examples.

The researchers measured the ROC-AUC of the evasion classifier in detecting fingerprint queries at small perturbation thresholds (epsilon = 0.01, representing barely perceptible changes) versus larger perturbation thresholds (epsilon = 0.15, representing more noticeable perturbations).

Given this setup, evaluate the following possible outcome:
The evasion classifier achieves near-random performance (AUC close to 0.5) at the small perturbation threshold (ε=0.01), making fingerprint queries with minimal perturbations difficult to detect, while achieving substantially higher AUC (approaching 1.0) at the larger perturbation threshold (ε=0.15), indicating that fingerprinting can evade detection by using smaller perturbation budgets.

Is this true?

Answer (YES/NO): NO